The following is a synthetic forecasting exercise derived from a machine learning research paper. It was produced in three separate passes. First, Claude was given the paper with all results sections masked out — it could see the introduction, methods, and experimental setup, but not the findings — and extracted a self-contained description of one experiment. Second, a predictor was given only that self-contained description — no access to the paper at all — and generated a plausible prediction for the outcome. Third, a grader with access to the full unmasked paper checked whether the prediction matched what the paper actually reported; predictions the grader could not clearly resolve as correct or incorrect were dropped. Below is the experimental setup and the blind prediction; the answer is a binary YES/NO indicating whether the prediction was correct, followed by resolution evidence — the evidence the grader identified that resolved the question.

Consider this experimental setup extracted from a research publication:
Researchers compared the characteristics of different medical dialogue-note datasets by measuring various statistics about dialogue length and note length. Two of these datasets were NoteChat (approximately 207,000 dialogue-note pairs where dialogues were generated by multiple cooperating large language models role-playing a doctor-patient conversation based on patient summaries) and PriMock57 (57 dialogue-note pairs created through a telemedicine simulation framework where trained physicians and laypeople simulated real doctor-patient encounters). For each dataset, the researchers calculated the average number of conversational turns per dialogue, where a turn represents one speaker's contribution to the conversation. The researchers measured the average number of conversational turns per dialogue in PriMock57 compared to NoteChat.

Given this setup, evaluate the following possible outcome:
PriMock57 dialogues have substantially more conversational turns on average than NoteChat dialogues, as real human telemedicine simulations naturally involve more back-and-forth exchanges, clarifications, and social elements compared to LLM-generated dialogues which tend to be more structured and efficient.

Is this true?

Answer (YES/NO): YES